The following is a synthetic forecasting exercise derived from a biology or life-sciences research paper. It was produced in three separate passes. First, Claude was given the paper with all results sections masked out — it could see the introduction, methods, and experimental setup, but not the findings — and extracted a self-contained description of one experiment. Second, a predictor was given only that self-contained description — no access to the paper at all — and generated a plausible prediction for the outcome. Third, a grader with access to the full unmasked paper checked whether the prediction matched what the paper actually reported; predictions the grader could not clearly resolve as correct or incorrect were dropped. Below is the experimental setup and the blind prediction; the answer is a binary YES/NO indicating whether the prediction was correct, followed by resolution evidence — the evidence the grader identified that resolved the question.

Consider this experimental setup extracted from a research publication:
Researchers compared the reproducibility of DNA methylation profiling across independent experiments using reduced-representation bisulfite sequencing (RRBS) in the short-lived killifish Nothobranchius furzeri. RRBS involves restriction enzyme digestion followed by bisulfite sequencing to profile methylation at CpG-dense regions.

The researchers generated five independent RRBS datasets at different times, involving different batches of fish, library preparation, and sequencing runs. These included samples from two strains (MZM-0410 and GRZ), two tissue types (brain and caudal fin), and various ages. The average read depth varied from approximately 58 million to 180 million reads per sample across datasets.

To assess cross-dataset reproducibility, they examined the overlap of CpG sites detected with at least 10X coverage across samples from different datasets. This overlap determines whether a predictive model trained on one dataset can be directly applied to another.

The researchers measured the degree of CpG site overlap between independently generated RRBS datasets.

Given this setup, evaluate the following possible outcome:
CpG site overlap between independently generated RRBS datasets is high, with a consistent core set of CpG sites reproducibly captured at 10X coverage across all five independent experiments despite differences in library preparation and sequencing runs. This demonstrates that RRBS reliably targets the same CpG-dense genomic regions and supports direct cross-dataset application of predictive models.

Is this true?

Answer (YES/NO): NO